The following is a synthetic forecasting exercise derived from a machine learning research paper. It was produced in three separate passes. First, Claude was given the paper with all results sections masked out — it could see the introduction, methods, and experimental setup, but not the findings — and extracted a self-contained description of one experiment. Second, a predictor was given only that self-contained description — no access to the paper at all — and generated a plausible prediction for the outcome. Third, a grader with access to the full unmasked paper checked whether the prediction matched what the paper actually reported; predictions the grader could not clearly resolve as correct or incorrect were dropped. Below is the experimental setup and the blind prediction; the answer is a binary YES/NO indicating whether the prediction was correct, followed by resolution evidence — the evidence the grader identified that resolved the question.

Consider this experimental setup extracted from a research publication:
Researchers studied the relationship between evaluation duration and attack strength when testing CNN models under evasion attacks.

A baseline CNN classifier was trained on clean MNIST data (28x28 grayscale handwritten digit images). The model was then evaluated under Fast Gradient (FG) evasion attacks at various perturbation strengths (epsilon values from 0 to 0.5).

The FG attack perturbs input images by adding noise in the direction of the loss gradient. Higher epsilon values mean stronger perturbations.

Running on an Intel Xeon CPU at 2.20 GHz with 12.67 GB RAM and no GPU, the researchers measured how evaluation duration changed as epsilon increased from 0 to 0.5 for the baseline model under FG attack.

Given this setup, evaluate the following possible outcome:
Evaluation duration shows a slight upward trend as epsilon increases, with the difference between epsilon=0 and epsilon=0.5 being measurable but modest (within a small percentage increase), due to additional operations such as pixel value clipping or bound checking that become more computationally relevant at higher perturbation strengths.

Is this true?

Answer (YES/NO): NO